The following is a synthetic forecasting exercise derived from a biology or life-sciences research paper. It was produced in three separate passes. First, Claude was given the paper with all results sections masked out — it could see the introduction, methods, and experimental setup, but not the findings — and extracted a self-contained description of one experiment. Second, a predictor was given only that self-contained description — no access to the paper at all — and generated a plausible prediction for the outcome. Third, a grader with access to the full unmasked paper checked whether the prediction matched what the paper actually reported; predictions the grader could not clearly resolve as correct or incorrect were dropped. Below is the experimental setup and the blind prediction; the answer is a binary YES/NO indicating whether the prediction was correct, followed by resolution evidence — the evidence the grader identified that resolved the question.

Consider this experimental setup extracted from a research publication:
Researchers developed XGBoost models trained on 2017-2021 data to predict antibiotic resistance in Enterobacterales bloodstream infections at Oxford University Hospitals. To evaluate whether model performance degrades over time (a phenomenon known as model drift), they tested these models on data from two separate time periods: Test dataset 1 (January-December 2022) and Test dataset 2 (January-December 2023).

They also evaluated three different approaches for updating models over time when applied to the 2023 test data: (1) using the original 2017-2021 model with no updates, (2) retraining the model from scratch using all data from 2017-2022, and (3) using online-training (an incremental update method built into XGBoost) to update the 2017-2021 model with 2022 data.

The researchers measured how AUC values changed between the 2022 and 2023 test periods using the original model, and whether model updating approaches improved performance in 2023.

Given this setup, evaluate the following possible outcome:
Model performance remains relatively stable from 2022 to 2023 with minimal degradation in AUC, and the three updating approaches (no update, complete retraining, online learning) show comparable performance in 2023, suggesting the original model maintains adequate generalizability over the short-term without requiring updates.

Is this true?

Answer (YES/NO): YES